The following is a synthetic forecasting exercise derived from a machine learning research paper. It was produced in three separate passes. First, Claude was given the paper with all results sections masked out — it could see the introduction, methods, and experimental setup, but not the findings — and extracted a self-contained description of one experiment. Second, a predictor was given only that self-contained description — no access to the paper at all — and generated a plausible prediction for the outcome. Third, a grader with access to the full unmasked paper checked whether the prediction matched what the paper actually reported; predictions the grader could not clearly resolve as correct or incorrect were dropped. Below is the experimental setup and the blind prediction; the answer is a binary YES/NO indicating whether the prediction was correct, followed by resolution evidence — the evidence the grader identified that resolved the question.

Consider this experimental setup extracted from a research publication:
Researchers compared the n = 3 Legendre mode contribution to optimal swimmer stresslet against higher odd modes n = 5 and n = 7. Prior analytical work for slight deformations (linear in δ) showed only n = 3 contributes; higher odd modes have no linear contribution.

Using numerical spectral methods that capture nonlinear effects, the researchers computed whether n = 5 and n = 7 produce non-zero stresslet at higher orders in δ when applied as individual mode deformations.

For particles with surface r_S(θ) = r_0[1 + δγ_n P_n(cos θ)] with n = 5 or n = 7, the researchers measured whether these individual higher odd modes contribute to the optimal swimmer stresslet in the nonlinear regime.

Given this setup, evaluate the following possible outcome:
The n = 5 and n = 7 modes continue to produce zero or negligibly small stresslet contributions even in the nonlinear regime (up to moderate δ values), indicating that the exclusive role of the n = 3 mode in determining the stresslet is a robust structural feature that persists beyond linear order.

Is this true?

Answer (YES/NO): NO